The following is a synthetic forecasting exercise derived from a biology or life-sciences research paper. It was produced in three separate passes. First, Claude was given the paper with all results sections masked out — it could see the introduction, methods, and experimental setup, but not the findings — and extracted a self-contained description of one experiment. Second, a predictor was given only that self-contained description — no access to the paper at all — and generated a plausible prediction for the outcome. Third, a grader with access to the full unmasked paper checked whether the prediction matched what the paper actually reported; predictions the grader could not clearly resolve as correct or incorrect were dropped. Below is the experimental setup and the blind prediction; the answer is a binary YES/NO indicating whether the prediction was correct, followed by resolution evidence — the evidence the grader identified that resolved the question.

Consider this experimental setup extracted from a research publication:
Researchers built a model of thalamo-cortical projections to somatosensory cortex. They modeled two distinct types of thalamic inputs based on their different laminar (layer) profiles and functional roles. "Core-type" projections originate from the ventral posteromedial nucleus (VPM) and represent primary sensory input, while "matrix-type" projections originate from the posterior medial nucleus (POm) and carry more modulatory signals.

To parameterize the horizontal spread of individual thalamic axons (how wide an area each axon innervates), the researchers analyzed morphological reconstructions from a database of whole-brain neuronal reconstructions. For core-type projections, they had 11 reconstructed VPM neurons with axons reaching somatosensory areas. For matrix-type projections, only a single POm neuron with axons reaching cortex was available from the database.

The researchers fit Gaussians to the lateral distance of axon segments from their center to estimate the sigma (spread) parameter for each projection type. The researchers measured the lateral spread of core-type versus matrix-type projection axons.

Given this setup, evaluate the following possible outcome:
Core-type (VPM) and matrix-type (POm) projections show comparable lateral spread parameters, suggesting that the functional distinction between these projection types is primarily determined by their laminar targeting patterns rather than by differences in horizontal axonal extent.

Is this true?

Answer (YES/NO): NO